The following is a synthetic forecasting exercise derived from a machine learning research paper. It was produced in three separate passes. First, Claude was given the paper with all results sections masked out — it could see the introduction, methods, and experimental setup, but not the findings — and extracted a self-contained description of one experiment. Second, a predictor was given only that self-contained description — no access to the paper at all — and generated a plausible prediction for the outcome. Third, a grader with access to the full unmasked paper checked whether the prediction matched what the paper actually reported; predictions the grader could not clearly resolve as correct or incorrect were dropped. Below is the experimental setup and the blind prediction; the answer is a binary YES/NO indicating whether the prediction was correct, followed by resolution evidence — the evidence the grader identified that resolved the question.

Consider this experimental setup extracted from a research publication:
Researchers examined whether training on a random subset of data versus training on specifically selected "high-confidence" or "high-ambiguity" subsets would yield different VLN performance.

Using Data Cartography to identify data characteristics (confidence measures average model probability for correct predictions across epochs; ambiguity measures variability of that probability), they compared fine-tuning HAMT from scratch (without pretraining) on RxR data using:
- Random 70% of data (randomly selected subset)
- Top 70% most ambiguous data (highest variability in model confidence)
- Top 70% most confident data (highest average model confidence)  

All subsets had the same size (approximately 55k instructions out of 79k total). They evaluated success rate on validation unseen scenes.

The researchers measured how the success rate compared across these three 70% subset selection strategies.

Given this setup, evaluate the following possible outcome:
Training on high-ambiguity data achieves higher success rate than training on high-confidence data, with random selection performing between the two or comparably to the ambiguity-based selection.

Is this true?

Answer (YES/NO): NO